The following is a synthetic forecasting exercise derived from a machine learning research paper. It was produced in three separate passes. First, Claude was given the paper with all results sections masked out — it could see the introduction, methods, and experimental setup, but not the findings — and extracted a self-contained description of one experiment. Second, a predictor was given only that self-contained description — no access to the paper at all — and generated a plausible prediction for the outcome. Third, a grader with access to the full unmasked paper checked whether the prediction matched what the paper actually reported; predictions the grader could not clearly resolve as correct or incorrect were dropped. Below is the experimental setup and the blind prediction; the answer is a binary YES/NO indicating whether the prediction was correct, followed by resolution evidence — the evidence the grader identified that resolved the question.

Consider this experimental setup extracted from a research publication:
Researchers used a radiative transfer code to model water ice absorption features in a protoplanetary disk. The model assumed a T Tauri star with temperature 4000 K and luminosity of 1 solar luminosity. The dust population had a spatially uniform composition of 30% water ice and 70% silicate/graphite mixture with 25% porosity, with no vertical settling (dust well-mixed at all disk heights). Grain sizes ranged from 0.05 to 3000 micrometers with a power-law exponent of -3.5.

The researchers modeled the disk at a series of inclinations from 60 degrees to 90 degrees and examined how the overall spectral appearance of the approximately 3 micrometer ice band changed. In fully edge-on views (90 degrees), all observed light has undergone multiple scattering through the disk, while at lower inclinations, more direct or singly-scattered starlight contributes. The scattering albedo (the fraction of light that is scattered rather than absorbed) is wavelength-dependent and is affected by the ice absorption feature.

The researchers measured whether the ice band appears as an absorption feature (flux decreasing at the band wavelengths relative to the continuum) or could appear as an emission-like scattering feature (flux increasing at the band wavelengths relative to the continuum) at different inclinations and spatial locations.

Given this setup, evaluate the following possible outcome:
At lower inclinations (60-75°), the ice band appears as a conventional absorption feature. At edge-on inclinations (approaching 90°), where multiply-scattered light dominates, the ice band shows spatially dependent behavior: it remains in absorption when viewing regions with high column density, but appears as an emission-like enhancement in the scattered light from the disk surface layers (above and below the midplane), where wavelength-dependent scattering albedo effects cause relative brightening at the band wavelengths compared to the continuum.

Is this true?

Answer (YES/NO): NO